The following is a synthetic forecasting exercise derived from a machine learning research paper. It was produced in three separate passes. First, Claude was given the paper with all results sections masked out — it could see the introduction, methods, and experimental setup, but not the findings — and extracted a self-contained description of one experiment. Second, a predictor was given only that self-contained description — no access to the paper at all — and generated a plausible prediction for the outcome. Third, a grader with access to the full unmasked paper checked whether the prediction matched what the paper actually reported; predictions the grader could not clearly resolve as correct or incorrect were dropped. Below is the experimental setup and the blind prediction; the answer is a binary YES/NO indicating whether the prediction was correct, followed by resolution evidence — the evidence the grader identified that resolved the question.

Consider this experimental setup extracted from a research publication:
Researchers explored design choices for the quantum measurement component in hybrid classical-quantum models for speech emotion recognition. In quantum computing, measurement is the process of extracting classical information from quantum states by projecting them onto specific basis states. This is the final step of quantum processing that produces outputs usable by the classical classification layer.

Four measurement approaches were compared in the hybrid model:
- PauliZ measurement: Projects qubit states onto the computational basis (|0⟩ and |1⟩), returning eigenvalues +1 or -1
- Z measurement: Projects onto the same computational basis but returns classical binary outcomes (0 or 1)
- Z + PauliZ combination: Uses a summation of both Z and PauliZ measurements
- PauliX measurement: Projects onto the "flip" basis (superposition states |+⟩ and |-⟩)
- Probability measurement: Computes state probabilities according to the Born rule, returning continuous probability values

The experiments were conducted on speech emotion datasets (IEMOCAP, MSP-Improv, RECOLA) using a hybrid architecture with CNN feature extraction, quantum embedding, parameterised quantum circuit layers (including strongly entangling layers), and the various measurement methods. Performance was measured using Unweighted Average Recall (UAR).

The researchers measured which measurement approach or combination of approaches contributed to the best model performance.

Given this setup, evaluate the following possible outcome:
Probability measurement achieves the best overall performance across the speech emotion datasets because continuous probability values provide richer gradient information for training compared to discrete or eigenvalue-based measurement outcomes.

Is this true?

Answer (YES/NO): NO